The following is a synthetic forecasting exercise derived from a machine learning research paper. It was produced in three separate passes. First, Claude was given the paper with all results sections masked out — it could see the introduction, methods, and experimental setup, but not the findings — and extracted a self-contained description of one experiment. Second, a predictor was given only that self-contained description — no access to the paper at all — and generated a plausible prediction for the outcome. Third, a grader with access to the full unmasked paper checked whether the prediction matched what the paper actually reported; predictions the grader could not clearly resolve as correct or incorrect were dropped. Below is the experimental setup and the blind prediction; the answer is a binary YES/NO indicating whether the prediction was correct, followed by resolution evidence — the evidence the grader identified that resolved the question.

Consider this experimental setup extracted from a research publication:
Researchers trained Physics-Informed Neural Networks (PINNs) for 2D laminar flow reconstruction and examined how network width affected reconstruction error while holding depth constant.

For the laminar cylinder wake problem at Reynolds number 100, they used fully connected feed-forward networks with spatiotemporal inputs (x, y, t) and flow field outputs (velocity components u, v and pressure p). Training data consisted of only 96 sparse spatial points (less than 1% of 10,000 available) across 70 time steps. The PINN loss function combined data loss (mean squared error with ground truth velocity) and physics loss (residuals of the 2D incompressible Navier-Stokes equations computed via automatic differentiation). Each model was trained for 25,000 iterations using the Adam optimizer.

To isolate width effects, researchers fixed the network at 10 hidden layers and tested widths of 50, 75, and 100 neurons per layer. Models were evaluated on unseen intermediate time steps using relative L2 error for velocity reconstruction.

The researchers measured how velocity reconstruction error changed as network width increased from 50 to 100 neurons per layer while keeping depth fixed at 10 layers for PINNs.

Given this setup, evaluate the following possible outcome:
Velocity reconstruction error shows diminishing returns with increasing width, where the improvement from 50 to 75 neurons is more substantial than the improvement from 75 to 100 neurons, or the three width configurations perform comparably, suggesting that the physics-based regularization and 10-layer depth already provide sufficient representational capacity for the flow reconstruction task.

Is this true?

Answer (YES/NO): YES